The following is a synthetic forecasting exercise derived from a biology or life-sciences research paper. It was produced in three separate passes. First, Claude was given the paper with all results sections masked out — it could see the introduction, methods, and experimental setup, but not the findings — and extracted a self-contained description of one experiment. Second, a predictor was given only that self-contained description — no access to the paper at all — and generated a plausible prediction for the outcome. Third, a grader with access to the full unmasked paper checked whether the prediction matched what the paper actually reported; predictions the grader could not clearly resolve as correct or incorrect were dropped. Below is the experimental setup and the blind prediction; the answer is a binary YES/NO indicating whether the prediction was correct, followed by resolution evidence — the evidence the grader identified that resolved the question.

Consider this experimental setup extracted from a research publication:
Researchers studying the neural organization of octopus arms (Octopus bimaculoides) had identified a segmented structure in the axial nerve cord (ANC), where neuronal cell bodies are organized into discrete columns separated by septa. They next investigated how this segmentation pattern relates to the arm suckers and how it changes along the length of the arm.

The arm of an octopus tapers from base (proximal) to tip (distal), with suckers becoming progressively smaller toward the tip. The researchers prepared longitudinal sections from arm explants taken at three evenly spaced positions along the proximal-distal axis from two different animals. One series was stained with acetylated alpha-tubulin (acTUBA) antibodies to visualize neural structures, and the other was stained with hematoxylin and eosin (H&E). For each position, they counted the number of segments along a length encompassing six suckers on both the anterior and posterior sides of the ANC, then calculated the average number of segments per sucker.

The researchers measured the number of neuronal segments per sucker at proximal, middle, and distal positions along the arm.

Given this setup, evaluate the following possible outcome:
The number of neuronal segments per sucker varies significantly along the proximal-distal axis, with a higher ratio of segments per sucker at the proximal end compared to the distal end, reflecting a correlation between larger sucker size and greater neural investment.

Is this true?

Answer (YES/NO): NO